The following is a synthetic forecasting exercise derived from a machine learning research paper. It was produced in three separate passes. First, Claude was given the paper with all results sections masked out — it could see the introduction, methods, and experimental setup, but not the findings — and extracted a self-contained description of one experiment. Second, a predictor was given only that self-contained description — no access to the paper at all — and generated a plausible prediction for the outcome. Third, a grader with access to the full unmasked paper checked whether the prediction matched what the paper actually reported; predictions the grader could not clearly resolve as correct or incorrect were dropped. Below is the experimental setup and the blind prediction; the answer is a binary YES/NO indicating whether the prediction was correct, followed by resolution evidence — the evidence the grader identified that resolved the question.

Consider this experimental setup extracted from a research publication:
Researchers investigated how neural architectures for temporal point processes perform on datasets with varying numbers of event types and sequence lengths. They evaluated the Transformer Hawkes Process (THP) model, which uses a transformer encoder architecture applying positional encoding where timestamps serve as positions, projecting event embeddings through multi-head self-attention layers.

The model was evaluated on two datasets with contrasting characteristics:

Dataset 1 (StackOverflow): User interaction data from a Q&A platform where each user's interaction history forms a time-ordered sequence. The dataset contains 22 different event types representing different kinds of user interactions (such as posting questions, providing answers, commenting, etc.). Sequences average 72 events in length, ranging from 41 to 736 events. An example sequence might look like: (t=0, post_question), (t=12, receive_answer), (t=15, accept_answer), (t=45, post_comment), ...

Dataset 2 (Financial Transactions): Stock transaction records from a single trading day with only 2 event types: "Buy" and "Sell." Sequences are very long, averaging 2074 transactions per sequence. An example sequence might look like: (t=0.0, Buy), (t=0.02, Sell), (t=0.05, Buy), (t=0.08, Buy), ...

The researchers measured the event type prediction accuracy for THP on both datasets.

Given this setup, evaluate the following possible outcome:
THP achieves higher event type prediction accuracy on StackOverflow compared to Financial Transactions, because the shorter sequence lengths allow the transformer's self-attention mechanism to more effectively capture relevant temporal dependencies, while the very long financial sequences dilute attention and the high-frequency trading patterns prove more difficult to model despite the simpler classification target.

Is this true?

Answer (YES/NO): NO